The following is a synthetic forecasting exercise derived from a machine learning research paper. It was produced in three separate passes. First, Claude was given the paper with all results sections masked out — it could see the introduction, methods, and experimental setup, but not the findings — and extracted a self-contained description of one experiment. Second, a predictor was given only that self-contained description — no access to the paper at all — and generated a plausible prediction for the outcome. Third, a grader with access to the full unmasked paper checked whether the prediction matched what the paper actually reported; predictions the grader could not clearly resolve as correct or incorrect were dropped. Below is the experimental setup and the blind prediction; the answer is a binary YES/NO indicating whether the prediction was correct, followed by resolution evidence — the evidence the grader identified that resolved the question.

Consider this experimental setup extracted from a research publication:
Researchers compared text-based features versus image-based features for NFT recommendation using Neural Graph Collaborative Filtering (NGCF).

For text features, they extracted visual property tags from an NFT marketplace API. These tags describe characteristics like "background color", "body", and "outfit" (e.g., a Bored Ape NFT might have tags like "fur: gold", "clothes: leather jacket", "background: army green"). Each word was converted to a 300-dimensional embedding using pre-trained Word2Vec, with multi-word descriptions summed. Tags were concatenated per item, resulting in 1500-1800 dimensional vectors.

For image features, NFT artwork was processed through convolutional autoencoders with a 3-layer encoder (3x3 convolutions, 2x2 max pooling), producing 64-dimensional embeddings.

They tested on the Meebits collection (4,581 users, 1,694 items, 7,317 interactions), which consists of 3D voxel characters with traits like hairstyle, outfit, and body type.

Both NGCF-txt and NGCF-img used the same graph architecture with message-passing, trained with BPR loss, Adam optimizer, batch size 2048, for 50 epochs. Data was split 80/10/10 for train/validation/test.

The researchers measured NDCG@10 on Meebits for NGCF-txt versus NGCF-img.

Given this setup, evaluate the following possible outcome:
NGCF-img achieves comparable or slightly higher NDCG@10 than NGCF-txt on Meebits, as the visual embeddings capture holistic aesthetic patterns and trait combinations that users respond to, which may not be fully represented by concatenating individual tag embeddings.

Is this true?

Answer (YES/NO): NO